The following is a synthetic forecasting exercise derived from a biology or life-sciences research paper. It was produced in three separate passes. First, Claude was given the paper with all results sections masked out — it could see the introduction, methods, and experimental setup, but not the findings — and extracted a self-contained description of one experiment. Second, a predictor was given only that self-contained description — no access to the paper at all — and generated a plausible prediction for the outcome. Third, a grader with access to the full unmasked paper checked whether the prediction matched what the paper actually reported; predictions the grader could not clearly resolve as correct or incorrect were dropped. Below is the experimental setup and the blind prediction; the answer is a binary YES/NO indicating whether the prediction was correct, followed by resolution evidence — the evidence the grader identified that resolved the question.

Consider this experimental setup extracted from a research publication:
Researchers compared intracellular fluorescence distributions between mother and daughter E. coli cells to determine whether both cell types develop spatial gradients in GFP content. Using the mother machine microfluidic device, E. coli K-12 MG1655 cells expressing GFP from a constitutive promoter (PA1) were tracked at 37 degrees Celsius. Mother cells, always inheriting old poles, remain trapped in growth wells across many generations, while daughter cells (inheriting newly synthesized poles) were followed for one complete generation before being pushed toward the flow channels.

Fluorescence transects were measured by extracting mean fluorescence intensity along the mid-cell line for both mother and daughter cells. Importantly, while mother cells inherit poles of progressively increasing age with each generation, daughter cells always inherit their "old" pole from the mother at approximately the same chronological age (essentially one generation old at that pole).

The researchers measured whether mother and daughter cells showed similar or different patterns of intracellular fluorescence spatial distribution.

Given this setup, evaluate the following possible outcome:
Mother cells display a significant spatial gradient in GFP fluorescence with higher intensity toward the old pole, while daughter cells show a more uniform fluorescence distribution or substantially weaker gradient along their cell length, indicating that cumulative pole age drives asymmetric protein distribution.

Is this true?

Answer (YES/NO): NO